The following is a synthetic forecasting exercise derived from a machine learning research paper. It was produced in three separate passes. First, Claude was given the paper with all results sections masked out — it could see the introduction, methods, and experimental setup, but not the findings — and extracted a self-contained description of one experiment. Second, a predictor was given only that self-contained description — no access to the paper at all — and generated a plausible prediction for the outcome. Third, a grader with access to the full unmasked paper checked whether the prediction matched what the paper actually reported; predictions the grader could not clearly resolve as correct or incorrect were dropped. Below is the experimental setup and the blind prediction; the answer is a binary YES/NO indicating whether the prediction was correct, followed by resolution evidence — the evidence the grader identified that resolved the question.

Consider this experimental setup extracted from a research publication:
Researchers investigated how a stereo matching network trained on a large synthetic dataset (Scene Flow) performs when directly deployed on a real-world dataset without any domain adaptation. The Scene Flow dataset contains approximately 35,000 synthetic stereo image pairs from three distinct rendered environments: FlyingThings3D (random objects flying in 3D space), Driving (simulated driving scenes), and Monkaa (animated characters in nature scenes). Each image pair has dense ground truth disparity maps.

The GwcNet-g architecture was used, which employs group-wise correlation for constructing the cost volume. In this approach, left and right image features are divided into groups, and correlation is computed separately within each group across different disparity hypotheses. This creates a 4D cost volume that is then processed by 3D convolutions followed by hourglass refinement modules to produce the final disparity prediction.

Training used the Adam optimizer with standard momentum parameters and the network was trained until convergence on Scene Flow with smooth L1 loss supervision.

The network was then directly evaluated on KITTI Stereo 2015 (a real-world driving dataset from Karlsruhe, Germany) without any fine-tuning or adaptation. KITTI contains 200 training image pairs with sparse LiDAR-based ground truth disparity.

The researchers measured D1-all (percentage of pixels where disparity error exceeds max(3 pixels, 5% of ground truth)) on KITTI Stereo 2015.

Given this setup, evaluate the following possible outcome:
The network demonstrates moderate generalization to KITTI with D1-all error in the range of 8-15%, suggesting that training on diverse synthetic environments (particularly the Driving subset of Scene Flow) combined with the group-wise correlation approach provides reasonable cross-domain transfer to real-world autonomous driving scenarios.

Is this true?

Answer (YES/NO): NO